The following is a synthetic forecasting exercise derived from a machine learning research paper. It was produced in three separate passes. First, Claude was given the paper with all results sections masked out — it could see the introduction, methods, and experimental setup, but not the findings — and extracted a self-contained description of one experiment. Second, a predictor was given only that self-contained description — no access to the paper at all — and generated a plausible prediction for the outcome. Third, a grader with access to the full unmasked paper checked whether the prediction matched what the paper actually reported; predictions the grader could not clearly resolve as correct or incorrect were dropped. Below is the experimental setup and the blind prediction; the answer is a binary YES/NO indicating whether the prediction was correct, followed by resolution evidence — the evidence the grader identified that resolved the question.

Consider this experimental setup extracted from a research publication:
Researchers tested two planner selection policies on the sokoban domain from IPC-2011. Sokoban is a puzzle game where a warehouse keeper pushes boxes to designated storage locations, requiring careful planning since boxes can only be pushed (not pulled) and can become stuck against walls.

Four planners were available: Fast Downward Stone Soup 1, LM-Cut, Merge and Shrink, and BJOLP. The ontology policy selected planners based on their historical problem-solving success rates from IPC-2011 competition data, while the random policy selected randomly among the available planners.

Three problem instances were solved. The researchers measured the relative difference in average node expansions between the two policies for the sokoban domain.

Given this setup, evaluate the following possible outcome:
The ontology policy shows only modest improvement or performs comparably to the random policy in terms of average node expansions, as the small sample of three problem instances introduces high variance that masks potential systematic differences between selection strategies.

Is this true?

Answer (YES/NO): NO